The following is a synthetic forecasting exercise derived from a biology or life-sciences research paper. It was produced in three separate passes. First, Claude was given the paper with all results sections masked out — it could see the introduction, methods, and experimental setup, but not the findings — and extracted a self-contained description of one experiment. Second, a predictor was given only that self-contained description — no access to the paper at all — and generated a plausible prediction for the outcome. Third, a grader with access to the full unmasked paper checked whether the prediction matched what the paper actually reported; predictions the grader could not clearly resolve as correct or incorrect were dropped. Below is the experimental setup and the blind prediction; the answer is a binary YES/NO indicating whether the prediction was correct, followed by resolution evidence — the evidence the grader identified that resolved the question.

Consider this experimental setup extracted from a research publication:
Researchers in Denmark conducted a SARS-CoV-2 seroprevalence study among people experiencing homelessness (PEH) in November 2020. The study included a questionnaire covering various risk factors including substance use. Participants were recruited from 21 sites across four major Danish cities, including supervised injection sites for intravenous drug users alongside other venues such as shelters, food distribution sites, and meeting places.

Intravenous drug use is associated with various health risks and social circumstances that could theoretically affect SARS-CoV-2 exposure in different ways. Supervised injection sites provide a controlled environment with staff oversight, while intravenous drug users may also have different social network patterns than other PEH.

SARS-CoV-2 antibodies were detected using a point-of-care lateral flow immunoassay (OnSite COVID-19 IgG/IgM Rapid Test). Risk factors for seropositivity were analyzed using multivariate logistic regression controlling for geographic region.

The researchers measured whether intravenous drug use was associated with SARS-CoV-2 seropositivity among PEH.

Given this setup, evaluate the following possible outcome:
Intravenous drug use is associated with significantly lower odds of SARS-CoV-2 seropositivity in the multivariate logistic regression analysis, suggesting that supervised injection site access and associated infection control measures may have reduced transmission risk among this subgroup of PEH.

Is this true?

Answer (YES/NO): NO